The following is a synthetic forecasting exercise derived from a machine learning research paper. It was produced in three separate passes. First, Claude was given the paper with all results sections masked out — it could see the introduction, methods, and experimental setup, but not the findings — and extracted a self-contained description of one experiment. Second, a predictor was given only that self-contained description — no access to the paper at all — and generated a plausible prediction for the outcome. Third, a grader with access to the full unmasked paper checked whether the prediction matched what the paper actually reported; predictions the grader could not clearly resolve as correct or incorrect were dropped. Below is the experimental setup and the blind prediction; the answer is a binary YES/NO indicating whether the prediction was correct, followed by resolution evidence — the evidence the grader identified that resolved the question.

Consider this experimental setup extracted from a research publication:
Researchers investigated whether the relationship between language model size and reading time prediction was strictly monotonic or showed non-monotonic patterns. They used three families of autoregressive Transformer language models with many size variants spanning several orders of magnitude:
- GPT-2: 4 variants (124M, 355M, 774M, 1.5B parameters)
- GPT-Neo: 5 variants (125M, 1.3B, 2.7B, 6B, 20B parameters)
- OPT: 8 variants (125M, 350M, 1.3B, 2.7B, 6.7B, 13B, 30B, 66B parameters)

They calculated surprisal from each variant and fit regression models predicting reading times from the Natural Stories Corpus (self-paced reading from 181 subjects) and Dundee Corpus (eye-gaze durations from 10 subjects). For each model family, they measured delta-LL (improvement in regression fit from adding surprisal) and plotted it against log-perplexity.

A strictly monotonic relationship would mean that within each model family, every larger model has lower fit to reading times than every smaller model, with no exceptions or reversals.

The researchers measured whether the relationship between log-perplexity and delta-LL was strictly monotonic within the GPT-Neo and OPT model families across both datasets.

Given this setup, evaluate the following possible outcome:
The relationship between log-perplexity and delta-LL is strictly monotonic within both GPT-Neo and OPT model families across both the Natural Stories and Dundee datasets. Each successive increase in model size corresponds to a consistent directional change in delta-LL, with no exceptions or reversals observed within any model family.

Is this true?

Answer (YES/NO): YES